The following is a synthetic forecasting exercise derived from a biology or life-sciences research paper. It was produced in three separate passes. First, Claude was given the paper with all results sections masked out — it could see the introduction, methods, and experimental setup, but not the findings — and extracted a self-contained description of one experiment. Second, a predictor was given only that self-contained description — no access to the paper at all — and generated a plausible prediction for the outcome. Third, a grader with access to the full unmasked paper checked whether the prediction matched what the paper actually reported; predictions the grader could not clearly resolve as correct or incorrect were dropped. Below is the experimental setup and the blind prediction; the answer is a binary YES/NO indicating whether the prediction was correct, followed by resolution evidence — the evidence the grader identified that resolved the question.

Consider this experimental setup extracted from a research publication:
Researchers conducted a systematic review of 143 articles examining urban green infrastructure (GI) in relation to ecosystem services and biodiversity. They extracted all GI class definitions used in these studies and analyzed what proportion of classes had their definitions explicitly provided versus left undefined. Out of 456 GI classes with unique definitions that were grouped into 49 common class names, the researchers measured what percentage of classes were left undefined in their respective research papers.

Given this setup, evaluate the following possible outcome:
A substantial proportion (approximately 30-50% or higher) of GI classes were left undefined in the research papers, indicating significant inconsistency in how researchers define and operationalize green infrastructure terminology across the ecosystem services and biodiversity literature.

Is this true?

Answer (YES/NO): YES